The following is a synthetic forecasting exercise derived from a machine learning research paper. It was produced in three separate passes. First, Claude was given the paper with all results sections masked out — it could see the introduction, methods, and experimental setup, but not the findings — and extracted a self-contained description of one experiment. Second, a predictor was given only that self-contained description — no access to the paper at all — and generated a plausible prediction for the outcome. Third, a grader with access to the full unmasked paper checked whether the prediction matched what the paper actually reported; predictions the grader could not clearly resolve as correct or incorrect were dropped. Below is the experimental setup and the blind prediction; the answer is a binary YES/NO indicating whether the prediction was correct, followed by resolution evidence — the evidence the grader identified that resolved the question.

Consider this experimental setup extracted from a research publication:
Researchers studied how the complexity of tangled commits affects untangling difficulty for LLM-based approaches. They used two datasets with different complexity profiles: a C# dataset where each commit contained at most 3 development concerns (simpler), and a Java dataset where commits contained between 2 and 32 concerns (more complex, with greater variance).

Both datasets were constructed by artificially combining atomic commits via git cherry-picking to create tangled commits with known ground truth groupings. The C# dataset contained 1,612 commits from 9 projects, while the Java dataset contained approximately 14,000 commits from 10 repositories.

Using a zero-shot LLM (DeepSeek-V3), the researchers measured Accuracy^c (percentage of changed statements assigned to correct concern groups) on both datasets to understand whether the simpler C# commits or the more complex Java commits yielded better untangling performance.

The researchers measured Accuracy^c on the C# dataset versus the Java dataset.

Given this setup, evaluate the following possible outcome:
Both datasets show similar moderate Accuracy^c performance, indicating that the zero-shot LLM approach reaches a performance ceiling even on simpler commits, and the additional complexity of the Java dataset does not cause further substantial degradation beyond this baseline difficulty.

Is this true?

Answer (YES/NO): YES